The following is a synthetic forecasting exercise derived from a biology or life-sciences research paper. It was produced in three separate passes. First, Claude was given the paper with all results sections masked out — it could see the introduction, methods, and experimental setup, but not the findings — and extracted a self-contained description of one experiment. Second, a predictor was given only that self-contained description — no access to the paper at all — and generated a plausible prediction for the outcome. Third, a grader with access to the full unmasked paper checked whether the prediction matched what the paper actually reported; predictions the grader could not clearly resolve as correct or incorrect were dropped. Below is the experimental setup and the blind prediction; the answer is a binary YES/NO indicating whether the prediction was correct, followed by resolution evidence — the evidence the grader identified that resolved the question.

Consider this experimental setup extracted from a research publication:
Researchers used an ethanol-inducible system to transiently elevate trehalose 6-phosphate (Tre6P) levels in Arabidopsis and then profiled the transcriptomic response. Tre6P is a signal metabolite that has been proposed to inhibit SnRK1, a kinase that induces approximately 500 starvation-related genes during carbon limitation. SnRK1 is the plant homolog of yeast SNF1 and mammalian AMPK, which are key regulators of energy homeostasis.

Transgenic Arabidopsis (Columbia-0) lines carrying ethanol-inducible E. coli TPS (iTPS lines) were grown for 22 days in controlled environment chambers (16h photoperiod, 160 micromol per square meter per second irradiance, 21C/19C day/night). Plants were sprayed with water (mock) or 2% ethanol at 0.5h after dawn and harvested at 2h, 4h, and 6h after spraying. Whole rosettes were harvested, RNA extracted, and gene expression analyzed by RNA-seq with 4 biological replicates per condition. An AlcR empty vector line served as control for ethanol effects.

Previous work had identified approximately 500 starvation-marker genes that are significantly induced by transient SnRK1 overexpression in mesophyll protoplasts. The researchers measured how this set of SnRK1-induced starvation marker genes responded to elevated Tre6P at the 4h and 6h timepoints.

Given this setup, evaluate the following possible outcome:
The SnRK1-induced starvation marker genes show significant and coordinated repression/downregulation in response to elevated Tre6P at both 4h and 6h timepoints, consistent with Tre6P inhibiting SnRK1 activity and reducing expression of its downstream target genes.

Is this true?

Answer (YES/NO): YES